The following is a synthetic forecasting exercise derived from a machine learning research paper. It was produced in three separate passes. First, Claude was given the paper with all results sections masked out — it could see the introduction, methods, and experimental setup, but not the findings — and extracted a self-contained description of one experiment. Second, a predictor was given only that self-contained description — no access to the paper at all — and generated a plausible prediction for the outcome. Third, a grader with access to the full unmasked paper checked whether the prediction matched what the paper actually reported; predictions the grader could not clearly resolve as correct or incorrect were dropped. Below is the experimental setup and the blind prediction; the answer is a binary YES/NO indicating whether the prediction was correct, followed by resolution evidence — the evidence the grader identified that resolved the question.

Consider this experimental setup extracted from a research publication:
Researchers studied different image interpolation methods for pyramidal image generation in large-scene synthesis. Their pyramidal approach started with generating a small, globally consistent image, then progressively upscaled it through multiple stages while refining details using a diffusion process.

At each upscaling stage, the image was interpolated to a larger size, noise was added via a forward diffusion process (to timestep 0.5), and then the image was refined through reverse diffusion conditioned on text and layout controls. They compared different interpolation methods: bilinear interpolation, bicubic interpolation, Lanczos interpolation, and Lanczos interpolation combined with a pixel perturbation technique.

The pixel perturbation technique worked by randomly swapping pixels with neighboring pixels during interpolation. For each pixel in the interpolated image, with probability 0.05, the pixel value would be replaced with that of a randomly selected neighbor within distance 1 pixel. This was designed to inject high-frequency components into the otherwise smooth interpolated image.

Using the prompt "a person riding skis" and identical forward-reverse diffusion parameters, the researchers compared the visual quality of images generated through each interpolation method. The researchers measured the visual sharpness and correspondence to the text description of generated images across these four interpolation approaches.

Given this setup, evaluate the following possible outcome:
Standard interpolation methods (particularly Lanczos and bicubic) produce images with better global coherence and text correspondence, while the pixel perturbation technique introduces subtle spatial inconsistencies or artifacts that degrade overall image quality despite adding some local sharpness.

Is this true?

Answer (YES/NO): NO